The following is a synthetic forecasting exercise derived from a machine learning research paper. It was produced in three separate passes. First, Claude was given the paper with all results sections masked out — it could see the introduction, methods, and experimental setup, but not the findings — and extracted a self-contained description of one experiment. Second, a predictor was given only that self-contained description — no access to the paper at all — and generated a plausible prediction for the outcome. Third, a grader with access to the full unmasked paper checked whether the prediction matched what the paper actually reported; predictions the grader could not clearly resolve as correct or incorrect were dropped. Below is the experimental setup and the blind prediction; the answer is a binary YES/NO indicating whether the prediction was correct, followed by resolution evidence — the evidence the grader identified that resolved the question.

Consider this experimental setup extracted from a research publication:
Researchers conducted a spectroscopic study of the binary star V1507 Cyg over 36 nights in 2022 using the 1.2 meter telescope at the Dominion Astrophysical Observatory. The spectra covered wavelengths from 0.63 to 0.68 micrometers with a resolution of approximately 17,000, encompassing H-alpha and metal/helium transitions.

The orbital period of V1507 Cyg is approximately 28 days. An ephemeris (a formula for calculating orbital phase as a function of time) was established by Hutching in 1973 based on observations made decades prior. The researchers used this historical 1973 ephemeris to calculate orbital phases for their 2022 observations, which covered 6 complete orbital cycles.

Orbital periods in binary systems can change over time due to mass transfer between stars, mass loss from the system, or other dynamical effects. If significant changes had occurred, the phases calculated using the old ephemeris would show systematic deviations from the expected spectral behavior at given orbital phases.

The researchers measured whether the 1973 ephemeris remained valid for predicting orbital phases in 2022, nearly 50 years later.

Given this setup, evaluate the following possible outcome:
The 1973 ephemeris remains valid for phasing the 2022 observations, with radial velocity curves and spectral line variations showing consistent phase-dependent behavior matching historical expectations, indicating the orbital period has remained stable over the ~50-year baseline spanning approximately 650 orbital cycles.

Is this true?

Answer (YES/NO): YES